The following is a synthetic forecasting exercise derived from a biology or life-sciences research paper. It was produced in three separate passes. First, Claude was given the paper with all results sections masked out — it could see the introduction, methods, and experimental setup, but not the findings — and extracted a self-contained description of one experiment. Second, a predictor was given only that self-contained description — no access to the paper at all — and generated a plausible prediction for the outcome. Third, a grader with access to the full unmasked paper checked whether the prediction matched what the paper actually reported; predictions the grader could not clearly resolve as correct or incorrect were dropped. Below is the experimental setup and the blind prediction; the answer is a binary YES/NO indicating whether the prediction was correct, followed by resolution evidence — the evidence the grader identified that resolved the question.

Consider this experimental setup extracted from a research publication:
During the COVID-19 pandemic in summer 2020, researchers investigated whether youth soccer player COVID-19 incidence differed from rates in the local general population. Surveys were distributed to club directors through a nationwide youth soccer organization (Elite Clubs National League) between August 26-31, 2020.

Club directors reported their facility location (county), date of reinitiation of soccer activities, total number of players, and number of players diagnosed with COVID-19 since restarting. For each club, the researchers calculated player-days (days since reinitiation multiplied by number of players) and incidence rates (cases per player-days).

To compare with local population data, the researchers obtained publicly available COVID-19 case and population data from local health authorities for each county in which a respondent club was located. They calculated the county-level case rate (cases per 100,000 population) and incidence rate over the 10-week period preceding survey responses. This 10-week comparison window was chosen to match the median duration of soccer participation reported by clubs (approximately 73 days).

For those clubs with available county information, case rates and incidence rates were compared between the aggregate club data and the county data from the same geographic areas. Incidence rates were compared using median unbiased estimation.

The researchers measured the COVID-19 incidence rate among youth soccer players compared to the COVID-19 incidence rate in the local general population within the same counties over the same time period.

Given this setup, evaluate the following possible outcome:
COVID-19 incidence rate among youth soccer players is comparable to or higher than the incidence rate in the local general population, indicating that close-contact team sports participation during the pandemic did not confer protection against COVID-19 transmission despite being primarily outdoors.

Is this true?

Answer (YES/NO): NO